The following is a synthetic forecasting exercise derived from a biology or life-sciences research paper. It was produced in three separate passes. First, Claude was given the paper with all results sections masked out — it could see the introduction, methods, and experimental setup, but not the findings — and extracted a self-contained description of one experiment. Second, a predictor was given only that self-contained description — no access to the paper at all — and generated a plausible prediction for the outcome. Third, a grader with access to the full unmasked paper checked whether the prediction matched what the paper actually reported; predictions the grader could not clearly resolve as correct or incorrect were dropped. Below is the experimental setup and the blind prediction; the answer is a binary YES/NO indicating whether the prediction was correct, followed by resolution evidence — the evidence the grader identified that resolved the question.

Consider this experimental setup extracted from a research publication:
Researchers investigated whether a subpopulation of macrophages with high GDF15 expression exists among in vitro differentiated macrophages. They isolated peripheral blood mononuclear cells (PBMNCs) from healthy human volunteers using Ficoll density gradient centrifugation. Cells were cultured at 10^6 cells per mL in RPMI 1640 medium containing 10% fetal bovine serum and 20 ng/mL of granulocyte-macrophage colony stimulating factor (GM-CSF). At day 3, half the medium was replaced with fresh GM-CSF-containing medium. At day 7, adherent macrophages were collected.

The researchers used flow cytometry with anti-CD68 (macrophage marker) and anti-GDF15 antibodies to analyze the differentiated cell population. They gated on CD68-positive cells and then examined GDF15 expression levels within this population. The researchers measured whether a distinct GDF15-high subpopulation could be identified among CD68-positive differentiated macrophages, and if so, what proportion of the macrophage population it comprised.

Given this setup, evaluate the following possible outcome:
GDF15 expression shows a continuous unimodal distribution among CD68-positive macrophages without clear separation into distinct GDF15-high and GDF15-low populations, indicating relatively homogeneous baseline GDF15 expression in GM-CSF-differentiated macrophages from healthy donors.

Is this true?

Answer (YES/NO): NO